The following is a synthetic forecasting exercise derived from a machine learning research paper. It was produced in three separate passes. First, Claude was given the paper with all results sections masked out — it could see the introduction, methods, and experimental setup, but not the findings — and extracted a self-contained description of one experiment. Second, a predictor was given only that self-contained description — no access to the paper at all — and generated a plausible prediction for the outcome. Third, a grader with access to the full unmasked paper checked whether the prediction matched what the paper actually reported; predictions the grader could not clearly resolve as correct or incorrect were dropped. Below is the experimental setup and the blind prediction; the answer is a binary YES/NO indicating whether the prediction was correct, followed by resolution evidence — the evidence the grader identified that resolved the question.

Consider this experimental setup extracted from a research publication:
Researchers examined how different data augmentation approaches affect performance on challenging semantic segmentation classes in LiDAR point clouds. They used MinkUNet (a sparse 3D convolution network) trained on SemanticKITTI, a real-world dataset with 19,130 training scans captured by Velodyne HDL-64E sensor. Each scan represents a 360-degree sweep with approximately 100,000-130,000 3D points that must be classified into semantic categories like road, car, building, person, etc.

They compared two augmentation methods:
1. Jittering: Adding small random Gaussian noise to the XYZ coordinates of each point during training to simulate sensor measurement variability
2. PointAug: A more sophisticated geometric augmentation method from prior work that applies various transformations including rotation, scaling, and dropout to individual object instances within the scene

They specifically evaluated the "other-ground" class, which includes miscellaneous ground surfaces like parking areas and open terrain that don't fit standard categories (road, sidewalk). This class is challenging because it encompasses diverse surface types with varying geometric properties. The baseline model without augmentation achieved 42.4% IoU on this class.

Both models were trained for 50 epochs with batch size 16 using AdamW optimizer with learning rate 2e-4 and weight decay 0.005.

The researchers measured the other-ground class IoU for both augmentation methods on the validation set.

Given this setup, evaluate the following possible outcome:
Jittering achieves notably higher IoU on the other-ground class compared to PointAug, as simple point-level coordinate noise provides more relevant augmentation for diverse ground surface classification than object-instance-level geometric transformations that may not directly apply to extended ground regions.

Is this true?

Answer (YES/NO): YES